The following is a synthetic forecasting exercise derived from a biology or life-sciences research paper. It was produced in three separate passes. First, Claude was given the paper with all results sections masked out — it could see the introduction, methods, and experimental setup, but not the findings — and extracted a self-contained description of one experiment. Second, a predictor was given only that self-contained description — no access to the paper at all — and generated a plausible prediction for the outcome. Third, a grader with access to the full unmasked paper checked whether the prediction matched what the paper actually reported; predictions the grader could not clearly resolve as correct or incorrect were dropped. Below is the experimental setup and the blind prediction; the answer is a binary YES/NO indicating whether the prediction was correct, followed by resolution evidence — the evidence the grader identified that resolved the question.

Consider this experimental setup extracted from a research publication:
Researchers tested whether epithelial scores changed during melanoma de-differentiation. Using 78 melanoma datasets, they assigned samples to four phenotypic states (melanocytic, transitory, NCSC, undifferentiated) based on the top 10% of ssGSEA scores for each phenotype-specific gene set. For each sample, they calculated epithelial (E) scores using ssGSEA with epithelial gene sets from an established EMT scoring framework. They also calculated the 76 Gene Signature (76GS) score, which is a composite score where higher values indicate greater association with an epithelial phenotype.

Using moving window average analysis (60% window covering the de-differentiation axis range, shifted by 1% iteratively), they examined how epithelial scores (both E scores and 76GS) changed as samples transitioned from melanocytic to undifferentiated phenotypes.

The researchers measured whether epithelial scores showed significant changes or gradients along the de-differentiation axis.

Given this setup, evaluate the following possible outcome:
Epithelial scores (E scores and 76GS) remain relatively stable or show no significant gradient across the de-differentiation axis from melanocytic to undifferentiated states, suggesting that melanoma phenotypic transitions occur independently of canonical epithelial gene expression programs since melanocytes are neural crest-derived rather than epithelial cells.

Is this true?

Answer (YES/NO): YES